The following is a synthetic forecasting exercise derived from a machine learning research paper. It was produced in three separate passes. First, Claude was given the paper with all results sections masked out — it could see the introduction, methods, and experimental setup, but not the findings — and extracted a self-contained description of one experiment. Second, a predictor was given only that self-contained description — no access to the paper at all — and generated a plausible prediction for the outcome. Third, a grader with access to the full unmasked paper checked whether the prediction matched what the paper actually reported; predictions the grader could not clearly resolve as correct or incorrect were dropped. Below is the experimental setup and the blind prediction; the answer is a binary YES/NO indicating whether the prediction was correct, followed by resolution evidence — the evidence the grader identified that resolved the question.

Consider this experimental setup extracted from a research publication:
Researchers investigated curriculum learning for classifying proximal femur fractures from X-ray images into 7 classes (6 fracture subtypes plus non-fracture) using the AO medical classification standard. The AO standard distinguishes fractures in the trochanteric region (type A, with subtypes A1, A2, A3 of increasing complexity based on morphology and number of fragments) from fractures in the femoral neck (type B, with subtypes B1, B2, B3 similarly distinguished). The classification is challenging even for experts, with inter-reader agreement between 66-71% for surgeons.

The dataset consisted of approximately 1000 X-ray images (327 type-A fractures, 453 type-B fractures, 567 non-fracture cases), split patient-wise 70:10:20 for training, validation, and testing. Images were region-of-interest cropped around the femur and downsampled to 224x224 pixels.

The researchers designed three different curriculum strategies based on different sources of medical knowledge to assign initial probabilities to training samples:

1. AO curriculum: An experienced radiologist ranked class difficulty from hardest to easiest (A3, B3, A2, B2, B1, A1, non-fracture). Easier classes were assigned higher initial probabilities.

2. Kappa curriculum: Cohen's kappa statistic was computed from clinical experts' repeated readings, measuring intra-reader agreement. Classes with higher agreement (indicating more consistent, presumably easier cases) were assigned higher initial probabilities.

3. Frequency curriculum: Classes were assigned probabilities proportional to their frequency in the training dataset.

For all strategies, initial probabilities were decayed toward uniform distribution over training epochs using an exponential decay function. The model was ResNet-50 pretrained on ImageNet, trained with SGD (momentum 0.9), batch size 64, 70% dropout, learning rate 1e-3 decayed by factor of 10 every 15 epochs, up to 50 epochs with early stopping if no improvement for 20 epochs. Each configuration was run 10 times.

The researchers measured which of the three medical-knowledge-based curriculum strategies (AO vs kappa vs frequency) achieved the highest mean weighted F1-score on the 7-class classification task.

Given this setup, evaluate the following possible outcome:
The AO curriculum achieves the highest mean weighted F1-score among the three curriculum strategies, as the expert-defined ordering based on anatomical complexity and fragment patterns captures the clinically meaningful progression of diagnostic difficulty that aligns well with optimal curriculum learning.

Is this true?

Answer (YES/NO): NO